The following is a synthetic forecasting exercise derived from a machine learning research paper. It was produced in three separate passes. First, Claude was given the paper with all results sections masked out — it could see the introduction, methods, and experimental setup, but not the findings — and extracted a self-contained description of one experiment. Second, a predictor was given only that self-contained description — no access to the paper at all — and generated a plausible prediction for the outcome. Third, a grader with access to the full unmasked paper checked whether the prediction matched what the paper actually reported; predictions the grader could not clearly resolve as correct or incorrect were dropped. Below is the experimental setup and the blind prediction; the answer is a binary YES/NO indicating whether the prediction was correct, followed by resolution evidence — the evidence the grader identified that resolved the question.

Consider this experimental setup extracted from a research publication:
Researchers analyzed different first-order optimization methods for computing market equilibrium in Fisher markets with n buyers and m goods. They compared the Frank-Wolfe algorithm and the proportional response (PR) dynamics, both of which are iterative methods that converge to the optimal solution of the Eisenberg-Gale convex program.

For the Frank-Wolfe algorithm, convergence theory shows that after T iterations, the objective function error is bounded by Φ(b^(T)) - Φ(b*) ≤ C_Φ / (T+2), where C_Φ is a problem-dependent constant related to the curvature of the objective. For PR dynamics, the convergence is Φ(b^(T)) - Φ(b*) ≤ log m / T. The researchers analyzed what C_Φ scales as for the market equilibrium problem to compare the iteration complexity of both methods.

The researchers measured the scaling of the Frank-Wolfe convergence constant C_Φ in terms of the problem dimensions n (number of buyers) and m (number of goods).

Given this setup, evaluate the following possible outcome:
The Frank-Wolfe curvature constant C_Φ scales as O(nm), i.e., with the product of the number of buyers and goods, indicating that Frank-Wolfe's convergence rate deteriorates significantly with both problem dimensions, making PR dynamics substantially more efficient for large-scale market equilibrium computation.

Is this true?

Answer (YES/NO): NO